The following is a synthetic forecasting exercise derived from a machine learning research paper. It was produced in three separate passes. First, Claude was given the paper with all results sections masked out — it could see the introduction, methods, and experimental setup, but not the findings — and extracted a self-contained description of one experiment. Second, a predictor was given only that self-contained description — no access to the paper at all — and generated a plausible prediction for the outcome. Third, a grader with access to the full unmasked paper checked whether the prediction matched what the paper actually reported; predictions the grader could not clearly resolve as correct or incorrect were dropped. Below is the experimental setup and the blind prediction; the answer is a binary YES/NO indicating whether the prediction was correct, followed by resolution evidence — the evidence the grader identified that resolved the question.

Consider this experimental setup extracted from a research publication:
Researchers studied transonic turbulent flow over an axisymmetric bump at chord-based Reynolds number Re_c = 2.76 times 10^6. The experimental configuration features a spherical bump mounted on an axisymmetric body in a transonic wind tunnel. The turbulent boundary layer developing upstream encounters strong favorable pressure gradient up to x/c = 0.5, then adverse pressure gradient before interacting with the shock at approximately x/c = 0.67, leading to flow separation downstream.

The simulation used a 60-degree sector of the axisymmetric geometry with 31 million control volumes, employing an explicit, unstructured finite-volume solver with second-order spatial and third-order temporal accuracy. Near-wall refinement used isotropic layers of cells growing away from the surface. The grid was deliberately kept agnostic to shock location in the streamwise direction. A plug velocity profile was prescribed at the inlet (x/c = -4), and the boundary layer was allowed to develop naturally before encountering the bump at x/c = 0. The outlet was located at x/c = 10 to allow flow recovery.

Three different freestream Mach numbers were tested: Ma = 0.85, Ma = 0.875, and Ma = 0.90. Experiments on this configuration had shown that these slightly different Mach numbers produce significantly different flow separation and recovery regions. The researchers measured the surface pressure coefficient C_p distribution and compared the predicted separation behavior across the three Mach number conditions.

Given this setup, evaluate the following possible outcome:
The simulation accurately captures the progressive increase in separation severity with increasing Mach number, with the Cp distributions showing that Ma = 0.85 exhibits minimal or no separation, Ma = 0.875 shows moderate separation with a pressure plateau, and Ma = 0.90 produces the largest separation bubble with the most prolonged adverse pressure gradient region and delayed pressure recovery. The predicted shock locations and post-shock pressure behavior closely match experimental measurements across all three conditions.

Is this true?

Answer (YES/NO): NO